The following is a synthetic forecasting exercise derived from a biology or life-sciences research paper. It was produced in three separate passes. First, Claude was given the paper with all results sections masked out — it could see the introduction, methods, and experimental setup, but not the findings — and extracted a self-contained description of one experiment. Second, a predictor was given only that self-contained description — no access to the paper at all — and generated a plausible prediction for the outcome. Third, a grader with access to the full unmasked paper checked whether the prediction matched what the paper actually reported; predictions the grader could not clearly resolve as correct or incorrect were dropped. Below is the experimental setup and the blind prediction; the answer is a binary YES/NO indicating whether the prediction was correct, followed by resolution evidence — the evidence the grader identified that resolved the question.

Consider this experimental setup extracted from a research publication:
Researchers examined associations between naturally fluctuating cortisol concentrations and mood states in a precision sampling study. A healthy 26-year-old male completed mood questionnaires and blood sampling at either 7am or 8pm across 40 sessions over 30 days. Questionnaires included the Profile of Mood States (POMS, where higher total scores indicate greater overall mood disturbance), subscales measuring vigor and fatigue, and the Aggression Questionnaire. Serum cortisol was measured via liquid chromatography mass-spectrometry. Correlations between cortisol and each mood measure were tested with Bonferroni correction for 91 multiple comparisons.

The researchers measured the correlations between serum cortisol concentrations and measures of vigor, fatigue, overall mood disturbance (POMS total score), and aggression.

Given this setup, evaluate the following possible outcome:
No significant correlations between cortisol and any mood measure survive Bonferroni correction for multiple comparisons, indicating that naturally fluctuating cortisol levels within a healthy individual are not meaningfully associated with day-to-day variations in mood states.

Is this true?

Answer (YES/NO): NO